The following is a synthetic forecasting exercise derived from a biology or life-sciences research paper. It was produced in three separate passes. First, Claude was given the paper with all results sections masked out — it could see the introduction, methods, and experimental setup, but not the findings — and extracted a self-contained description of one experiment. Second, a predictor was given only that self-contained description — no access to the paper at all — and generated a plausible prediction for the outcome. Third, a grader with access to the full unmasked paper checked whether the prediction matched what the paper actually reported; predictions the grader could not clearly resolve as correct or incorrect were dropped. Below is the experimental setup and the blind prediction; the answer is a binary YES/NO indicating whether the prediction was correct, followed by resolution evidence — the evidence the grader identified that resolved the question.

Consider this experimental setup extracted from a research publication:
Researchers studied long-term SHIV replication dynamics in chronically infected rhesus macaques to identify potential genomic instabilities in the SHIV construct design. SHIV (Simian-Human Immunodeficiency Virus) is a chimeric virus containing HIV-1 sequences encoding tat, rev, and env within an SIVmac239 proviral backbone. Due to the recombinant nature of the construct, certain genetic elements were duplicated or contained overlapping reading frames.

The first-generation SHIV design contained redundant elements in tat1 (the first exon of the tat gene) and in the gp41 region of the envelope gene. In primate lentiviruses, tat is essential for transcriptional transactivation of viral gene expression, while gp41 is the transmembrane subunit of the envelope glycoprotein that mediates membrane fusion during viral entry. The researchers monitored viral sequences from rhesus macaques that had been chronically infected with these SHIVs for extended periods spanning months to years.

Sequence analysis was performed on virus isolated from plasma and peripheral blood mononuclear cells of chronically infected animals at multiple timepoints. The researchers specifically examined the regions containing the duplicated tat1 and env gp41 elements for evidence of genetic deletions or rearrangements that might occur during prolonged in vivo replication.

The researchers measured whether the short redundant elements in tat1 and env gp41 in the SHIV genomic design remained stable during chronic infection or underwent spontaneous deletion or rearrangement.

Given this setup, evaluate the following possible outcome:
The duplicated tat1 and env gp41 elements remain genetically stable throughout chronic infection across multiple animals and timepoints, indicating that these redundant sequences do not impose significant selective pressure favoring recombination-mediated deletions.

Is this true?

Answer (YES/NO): NO